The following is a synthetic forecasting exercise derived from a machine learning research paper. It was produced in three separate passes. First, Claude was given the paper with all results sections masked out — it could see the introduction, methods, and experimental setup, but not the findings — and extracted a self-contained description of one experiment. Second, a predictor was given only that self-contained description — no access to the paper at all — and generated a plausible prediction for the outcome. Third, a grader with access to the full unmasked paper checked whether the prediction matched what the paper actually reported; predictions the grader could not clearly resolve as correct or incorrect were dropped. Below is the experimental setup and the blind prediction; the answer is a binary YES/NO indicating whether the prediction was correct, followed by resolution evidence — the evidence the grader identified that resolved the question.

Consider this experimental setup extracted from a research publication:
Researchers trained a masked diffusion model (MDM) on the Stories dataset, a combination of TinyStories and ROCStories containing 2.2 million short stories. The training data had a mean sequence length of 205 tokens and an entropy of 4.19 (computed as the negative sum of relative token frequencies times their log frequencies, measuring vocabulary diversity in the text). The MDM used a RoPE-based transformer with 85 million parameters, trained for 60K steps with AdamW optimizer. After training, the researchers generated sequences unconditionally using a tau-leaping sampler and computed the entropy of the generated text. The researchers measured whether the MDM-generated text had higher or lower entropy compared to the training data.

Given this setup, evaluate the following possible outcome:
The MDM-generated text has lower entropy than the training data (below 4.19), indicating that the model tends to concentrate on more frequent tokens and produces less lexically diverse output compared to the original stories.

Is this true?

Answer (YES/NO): NO